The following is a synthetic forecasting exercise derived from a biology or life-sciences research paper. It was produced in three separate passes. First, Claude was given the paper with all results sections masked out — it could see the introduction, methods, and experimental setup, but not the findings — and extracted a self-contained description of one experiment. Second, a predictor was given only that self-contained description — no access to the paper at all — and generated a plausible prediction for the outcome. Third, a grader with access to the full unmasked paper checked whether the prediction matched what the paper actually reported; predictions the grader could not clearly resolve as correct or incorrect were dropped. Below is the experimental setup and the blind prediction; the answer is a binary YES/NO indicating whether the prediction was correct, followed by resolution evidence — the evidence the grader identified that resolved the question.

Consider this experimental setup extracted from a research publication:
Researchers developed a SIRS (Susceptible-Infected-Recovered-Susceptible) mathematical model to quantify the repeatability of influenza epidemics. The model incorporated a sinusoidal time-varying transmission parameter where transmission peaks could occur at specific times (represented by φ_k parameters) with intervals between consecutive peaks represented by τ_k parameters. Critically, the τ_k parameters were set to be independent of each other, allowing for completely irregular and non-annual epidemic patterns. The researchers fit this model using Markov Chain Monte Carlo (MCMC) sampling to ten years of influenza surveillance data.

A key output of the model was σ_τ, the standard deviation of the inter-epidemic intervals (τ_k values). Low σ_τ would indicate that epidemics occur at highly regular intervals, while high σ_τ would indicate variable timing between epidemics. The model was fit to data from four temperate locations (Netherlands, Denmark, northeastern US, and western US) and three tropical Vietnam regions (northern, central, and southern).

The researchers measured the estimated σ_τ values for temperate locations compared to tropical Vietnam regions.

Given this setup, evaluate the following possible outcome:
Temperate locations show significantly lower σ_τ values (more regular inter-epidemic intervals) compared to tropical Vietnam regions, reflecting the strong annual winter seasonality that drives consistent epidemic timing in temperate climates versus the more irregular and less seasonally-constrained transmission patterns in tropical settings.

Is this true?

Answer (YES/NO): YES